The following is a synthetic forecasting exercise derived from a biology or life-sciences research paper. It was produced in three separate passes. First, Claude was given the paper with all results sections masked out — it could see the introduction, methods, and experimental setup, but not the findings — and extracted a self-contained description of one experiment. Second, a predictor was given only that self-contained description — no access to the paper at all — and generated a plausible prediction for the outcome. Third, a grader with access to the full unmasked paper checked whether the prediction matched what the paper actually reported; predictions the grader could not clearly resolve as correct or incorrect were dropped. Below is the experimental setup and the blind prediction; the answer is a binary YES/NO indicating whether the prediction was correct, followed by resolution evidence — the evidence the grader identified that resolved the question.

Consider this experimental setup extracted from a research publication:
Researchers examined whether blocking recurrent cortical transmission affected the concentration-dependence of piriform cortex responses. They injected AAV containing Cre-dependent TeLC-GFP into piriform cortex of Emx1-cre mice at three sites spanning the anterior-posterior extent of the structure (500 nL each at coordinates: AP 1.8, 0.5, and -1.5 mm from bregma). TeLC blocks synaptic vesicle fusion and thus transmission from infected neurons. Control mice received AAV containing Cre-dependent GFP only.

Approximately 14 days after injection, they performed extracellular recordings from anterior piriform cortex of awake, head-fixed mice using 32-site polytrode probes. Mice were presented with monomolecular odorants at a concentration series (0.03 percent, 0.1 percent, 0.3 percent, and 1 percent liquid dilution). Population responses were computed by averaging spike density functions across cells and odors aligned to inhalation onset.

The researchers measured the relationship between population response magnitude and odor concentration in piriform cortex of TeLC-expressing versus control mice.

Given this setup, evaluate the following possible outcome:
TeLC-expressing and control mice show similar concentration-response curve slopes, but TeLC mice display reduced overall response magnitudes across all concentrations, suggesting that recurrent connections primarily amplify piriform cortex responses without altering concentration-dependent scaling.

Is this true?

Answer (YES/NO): NO